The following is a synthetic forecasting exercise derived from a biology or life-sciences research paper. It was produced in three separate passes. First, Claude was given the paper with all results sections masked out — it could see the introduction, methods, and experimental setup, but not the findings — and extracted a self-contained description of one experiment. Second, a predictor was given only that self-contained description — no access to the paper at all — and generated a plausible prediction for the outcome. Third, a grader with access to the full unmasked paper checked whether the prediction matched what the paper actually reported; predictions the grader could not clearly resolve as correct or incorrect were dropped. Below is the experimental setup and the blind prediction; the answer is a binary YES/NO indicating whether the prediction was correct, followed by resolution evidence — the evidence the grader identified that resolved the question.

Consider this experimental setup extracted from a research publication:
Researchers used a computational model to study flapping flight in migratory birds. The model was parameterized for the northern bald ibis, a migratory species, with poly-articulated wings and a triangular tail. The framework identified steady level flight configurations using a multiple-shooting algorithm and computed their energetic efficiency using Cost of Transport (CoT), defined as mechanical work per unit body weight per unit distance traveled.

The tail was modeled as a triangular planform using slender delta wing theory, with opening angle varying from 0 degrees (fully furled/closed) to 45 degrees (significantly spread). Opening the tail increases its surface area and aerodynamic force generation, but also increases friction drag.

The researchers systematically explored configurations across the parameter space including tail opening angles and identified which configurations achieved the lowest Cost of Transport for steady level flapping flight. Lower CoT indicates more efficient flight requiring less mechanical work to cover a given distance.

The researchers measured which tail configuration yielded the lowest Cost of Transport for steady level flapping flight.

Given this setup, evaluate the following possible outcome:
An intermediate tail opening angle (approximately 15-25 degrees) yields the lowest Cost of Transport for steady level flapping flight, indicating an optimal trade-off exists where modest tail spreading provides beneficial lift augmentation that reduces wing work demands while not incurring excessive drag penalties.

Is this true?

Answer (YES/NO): NO